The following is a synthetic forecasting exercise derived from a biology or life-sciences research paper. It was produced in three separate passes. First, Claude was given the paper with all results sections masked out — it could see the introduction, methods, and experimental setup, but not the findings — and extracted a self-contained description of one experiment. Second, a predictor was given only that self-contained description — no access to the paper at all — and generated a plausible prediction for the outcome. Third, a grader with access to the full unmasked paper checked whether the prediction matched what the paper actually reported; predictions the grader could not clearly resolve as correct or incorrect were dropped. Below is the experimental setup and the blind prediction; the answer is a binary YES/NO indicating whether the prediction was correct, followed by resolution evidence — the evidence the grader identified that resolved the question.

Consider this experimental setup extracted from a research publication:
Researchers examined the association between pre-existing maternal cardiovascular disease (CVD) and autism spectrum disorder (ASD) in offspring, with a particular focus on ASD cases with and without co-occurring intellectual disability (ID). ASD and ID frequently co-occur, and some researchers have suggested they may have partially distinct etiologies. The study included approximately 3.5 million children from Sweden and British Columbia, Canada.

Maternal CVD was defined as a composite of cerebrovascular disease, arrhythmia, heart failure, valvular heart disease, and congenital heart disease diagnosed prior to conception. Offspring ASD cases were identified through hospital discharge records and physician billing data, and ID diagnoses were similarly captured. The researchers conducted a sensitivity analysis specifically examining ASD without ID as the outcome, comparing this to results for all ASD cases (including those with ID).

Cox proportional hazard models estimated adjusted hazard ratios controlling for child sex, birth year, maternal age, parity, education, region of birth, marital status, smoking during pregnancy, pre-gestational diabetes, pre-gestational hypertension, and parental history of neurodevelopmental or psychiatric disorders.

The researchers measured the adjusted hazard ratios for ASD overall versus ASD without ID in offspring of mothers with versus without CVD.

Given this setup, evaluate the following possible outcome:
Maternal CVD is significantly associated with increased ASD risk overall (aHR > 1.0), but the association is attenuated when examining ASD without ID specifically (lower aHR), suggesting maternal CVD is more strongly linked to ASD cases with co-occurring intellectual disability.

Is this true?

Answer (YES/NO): NO